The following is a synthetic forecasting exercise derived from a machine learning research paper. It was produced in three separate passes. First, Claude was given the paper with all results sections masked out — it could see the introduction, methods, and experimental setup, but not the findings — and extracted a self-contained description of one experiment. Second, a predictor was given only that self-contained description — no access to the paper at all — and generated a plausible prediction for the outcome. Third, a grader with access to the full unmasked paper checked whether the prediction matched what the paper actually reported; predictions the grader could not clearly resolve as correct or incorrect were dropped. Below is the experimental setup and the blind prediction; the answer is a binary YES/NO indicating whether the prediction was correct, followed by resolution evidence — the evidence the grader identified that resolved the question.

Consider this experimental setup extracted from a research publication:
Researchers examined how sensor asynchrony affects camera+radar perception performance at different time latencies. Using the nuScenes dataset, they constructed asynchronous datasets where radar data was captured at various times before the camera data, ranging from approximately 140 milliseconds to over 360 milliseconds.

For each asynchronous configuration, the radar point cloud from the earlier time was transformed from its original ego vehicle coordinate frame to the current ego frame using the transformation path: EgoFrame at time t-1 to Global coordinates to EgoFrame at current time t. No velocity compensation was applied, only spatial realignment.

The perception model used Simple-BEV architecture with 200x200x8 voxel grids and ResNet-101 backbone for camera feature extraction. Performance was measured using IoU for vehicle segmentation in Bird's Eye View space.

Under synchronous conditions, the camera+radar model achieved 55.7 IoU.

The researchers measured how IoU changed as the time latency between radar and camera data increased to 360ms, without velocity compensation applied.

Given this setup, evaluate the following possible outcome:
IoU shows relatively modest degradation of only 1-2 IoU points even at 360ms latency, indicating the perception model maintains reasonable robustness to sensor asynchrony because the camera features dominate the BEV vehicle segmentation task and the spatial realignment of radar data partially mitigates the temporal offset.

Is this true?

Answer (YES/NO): NO